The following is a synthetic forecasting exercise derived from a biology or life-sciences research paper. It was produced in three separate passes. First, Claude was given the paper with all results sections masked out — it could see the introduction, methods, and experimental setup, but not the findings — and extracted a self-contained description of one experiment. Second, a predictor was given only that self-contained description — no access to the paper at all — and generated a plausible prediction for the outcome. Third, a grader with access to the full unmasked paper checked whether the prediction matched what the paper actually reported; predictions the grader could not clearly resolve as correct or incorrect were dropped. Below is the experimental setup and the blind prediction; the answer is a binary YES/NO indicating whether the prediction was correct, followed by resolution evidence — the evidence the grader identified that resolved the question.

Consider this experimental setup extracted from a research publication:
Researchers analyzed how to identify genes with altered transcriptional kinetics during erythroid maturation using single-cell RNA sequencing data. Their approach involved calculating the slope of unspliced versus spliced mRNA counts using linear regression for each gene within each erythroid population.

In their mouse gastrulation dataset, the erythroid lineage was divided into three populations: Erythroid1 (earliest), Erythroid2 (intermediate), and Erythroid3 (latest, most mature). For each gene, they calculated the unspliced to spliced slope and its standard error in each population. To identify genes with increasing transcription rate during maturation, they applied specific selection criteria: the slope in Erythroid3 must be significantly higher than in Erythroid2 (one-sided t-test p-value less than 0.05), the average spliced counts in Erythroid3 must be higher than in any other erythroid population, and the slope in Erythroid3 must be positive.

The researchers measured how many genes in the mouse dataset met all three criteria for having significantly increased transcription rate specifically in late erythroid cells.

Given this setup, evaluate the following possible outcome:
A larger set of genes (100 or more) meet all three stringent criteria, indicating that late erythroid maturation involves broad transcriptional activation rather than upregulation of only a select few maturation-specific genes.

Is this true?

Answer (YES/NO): NO